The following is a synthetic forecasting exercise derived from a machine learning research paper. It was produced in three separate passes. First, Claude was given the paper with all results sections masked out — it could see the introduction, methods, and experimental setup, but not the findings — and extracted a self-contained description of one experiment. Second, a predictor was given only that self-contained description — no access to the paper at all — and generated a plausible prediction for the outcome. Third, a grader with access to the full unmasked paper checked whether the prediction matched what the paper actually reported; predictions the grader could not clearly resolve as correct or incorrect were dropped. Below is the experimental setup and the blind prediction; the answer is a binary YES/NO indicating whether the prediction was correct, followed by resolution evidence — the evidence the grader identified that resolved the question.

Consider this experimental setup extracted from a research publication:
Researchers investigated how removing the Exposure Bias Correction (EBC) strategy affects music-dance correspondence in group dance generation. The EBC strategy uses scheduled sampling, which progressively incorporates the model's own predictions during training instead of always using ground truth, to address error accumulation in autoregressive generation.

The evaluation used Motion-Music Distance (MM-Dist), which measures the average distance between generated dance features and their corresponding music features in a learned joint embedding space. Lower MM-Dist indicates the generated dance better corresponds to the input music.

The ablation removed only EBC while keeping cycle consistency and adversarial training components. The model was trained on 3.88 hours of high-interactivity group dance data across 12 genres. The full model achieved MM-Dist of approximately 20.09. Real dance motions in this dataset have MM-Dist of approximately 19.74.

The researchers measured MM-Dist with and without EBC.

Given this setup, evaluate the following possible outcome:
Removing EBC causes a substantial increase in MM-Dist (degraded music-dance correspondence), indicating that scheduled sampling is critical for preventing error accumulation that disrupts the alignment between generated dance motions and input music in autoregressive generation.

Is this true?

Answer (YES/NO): NO